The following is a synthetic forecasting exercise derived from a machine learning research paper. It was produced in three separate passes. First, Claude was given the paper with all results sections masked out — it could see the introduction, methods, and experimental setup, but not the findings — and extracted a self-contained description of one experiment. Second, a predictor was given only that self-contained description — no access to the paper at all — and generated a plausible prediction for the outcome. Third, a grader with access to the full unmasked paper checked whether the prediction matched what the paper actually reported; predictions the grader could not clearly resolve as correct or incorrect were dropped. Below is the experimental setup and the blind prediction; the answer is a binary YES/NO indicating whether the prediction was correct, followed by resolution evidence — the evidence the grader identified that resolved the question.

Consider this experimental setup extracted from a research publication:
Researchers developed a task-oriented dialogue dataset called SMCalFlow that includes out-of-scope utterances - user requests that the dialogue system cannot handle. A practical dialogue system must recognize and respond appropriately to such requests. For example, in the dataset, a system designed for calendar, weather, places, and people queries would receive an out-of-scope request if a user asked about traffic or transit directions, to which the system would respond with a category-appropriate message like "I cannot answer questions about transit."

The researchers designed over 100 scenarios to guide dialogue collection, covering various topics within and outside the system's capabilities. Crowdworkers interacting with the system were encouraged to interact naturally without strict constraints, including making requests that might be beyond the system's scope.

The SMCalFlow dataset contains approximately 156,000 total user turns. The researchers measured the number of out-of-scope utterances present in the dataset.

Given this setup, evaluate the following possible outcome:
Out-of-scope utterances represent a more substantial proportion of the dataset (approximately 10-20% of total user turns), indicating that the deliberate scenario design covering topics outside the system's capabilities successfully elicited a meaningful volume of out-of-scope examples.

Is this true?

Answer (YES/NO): NO